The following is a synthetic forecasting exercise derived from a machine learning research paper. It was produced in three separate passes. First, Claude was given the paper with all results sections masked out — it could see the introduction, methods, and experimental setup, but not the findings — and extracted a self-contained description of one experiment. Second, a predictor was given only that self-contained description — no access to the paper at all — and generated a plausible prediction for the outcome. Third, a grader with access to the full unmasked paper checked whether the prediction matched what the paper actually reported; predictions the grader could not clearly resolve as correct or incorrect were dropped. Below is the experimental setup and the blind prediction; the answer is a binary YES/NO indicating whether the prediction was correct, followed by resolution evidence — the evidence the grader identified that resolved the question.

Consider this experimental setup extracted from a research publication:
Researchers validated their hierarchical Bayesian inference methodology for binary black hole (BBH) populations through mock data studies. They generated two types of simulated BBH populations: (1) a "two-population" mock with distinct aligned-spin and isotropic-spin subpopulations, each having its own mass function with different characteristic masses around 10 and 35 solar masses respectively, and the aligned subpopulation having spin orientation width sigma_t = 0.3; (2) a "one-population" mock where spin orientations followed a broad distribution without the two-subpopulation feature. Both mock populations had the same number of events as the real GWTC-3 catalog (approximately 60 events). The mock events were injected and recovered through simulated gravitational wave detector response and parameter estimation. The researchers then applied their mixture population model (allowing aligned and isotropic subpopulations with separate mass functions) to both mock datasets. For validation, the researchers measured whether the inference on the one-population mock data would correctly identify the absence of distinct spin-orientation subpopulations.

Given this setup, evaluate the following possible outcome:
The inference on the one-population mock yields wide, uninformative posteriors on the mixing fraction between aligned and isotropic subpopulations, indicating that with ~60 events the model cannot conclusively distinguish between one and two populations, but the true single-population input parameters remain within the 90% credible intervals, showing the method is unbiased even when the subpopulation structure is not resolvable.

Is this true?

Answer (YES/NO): NO